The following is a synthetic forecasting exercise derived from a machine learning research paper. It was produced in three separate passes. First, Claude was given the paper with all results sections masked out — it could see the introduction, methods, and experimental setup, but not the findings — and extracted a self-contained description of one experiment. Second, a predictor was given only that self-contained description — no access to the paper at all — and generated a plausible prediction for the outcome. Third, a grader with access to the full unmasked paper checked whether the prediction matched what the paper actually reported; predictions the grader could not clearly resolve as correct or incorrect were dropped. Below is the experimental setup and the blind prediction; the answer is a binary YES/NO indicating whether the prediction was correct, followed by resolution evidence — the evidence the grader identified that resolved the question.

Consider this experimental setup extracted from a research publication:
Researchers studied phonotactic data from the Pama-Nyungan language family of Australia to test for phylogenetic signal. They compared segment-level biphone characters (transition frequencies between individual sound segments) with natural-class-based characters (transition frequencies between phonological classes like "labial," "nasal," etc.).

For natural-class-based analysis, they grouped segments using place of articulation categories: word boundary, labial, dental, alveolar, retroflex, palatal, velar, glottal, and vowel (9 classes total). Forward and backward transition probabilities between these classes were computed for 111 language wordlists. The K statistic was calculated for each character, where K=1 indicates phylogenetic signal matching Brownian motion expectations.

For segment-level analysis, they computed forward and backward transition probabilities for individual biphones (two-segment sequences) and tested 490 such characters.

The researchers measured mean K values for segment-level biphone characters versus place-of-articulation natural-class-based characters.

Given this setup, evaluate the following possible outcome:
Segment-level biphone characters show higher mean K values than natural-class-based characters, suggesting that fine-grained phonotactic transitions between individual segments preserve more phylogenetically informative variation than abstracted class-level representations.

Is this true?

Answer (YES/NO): NO